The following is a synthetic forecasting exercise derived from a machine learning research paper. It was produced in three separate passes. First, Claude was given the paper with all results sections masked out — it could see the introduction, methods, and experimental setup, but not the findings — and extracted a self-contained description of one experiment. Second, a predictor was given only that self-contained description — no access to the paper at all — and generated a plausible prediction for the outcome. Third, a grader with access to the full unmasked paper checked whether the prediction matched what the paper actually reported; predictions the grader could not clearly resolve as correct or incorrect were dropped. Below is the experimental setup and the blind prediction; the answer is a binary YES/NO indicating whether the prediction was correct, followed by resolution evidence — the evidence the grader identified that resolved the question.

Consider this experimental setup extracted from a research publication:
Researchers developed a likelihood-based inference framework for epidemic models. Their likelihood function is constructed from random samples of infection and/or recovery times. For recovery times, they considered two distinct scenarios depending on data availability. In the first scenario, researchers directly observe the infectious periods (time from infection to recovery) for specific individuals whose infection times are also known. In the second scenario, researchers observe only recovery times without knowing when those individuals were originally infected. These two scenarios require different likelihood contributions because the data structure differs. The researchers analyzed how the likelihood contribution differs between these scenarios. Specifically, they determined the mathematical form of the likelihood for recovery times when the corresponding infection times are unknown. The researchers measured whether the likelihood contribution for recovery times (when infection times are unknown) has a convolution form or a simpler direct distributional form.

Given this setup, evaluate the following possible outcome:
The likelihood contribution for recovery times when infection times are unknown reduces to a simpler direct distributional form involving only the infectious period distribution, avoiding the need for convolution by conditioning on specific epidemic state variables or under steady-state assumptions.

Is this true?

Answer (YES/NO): NO